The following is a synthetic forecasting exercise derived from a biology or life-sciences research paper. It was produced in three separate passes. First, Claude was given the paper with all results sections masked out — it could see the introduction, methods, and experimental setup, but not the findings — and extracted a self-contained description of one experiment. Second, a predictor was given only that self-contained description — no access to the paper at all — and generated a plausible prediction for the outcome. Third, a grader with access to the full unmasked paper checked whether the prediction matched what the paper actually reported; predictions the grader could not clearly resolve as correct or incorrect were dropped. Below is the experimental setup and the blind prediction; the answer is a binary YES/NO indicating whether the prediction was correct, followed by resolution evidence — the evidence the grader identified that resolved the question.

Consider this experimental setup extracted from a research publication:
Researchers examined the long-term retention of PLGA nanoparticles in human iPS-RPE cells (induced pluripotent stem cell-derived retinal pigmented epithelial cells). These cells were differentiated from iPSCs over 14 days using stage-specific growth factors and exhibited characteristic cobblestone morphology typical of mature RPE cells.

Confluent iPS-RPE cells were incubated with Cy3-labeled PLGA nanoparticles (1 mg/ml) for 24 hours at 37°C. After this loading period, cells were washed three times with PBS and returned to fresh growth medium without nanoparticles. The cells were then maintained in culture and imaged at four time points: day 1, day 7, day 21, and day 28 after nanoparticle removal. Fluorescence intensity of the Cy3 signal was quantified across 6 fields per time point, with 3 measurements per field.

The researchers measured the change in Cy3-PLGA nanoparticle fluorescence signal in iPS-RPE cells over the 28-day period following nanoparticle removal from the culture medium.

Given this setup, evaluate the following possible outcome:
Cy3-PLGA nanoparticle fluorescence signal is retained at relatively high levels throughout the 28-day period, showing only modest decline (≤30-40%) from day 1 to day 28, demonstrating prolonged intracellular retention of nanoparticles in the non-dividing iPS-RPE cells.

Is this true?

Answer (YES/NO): NO